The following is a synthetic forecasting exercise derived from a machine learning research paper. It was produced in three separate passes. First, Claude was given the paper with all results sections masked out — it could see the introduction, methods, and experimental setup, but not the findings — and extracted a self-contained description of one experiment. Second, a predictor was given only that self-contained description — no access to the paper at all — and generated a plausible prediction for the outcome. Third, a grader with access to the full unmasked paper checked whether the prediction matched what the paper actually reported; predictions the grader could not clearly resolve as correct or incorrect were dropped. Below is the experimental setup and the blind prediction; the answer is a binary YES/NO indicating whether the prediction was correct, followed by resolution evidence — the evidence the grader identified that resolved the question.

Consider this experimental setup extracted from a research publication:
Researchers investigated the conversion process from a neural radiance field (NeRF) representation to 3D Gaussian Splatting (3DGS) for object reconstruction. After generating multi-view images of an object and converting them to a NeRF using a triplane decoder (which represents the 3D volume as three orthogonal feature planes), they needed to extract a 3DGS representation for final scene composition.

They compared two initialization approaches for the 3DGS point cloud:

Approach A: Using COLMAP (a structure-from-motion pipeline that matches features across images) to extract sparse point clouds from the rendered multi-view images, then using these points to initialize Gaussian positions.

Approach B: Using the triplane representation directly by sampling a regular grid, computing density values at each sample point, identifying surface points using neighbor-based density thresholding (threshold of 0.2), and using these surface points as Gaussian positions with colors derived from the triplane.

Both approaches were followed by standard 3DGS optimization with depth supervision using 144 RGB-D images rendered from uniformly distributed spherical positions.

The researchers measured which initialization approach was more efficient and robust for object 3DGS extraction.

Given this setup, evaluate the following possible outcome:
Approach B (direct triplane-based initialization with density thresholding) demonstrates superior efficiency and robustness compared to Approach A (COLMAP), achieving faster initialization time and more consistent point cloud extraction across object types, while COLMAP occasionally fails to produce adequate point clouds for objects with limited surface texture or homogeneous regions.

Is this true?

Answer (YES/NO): YES